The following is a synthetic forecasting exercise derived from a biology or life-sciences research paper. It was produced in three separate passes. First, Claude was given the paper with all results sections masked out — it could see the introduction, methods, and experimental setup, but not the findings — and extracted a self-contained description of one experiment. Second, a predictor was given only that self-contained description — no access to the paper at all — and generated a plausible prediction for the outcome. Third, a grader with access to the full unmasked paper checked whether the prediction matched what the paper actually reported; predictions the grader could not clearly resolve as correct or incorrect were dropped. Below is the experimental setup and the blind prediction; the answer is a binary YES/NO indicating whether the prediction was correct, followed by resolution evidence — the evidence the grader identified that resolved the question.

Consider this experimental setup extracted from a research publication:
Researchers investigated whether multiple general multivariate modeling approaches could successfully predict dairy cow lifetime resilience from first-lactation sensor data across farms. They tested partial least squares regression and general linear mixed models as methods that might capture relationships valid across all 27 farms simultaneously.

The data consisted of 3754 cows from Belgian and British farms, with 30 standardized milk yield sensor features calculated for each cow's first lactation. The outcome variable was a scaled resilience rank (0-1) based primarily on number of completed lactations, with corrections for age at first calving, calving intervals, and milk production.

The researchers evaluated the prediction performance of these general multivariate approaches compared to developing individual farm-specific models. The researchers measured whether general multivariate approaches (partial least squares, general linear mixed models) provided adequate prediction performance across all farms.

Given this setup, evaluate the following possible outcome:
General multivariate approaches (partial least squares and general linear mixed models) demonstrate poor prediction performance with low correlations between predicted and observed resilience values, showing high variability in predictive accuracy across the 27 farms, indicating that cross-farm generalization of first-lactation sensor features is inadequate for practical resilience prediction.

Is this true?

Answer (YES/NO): NO